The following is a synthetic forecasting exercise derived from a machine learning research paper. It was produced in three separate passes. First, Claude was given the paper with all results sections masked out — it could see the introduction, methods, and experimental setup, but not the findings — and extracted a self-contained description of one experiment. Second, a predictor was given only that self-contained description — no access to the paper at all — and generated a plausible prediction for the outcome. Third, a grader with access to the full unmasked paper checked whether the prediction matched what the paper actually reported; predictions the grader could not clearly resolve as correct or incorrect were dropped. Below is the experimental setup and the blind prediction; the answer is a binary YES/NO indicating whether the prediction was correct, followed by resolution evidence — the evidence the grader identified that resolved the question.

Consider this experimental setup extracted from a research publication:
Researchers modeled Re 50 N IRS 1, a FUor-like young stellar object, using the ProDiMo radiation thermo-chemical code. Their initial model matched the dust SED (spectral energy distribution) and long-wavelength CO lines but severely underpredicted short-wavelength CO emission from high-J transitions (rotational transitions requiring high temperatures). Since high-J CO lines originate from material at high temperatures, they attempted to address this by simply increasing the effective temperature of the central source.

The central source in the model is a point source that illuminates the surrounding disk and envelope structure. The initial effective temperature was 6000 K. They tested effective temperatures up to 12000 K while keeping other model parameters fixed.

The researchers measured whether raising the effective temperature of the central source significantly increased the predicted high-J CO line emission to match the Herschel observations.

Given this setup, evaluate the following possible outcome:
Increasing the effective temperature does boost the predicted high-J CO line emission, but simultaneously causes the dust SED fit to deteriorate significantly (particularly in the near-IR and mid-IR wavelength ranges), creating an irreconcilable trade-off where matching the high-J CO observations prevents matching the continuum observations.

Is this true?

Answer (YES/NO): NO